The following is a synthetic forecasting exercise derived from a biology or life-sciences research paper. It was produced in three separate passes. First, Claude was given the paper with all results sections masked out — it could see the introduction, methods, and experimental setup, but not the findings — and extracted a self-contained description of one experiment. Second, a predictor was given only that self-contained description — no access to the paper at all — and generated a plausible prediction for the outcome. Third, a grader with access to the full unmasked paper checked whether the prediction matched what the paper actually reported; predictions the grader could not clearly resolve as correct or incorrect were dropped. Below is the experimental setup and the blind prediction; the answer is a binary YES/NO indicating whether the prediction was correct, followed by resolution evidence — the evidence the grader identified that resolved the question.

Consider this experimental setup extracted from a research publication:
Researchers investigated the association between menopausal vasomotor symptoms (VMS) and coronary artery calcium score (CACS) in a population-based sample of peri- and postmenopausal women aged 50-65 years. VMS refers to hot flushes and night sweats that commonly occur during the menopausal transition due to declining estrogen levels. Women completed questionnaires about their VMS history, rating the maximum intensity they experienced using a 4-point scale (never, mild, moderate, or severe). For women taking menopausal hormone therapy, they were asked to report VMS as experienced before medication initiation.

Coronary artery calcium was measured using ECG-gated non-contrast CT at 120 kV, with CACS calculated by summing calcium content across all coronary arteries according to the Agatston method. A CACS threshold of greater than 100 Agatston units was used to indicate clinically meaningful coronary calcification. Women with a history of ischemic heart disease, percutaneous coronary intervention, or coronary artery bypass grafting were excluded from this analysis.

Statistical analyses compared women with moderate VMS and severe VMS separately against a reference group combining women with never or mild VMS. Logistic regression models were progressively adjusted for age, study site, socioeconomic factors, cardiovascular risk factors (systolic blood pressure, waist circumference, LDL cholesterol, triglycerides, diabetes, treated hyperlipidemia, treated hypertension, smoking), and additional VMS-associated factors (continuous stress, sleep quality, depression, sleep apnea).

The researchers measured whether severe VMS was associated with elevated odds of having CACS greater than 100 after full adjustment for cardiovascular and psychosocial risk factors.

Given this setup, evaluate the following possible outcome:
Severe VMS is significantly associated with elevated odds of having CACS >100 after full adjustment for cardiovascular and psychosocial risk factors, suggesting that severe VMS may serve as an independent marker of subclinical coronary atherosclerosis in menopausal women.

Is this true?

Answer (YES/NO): NO